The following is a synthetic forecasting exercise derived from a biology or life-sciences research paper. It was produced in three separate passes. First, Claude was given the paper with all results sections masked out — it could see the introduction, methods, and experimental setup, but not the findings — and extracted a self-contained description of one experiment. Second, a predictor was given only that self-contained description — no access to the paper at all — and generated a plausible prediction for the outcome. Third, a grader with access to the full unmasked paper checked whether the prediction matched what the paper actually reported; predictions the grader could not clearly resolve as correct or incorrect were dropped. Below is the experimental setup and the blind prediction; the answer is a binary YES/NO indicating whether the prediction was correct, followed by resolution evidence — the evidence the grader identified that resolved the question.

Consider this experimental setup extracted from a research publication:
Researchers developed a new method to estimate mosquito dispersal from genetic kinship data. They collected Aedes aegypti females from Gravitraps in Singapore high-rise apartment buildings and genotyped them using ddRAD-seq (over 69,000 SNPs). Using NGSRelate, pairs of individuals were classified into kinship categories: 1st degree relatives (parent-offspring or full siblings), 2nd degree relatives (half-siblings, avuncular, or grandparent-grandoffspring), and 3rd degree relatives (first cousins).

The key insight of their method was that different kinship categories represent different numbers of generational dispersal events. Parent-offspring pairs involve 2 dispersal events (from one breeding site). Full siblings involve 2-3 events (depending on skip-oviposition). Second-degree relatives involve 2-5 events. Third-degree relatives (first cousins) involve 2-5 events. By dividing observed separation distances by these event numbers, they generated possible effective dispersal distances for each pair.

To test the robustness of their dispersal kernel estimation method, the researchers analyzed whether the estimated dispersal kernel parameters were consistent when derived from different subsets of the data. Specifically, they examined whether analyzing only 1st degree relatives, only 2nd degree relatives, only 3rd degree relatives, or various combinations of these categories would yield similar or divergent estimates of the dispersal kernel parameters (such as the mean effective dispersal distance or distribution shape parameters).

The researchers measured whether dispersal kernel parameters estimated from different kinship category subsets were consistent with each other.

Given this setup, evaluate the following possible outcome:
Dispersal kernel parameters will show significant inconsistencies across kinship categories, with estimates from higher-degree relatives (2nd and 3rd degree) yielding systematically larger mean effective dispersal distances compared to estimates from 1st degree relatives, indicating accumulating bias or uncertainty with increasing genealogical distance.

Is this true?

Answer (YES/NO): NO